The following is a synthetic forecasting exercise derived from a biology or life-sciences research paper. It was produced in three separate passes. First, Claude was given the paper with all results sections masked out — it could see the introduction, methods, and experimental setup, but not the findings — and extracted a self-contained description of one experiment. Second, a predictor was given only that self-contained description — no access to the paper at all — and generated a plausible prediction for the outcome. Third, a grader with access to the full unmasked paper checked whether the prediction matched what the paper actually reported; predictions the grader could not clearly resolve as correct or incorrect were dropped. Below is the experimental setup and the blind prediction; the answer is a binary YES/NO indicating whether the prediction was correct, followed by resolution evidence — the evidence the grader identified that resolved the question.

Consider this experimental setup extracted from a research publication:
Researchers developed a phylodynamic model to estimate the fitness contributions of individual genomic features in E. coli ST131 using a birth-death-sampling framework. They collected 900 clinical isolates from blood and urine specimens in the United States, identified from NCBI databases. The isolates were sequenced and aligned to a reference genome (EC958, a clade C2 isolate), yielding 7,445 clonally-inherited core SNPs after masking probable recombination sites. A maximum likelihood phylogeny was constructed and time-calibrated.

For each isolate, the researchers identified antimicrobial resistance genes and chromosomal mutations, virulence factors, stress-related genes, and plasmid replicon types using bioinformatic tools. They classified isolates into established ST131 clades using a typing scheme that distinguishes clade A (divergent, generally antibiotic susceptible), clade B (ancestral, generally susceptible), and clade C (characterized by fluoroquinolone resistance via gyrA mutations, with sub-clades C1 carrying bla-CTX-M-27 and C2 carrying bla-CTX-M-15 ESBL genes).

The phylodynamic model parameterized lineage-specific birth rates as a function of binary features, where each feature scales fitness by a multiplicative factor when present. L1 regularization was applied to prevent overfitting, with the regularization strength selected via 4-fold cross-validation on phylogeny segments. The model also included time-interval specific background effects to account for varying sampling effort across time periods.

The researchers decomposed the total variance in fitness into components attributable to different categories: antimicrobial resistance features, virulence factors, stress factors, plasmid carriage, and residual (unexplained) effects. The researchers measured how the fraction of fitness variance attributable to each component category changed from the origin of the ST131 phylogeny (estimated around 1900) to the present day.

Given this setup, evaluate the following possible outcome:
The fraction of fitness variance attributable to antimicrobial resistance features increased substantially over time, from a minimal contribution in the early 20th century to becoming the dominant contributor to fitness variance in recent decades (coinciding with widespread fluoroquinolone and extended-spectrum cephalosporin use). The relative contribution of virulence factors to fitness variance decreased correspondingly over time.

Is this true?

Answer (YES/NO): YES